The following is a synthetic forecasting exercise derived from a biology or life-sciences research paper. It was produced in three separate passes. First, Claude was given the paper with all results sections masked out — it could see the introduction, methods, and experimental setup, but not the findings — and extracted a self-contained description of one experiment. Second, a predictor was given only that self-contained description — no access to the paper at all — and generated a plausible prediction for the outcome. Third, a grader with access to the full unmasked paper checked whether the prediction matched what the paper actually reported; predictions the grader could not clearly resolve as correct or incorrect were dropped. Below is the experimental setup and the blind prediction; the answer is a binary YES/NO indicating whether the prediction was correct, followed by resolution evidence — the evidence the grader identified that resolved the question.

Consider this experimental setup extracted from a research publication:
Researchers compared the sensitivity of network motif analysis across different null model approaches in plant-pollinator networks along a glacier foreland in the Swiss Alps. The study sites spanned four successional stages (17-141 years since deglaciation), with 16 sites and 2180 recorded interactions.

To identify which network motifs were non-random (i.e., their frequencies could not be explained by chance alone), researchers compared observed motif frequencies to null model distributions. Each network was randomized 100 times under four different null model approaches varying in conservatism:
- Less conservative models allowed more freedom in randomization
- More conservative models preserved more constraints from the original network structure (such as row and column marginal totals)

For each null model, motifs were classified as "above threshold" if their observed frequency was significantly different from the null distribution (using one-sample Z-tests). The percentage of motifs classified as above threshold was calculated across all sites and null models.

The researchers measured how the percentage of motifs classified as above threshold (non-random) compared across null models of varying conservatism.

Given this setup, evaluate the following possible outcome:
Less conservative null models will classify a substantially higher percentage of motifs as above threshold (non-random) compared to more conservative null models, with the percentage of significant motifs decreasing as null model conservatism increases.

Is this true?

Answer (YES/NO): NO